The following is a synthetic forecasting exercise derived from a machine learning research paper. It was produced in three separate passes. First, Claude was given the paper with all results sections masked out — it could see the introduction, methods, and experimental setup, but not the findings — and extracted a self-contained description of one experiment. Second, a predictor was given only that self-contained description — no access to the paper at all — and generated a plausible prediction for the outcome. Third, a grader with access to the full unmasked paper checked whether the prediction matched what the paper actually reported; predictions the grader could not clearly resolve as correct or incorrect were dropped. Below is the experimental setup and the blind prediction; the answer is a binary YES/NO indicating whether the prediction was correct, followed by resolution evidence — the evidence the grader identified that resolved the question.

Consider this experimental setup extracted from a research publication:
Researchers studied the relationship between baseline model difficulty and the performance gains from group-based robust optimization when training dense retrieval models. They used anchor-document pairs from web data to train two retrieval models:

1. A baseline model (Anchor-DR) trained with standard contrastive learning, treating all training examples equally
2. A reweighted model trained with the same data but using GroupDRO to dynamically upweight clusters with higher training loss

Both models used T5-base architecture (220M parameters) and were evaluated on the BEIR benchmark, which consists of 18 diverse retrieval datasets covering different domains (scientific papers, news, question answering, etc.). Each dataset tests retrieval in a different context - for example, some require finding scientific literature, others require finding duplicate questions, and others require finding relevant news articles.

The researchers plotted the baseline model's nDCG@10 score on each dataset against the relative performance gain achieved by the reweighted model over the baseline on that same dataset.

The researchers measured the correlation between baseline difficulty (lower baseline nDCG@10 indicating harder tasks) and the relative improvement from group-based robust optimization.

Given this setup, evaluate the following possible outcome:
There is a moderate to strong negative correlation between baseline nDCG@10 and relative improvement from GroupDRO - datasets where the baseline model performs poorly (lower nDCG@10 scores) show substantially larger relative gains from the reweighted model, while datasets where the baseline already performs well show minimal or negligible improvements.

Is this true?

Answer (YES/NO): YES